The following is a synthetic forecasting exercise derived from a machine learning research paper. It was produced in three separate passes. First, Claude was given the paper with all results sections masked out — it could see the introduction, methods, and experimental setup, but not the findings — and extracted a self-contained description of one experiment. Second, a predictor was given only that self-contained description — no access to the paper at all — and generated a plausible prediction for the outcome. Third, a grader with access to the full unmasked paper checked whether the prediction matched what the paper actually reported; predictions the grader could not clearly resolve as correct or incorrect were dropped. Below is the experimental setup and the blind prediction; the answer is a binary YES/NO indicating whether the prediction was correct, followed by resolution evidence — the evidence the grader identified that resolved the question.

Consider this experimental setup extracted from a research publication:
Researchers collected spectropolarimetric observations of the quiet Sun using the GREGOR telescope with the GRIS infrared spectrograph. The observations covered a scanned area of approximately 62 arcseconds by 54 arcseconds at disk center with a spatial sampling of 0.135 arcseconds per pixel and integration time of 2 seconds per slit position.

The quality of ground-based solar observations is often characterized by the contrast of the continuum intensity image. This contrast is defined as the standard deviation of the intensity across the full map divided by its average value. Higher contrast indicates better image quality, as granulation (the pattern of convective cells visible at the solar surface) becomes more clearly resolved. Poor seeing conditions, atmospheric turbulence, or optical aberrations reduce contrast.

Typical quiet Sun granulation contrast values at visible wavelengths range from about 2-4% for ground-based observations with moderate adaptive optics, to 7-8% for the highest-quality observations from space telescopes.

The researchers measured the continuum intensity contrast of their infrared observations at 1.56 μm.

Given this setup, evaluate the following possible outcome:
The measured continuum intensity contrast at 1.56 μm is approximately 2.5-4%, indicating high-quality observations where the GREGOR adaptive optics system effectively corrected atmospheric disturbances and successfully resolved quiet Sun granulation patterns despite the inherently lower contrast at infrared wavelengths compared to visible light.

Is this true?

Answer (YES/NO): YES